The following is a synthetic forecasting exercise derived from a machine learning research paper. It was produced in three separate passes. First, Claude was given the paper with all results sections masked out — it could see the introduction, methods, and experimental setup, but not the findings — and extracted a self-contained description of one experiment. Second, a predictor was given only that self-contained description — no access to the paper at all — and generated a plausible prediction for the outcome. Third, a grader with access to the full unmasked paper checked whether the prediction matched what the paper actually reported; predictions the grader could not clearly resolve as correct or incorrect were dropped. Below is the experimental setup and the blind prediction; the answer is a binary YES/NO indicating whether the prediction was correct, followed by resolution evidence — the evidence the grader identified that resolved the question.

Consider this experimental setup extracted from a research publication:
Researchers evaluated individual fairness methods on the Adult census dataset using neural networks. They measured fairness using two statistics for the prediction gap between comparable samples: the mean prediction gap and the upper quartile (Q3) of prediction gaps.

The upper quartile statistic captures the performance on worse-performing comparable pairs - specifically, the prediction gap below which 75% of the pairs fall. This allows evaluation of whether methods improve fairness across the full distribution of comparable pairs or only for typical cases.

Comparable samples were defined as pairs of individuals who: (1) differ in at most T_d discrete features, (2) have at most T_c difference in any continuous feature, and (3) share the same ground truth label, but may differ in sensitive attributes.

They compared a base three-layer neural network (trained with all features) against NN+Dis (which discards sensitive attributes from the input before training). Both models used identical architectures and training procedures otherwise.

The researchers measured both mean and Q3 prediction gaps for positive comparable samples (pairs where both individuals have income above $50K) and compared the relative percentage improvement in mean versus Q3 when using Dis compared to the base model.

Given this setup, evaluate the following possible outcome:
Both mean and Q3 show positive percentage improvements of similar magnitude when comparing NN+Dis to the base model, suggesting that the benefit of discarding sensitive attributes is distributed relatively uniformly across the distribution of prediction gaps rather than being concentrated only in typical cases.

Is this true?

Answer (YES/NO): NO